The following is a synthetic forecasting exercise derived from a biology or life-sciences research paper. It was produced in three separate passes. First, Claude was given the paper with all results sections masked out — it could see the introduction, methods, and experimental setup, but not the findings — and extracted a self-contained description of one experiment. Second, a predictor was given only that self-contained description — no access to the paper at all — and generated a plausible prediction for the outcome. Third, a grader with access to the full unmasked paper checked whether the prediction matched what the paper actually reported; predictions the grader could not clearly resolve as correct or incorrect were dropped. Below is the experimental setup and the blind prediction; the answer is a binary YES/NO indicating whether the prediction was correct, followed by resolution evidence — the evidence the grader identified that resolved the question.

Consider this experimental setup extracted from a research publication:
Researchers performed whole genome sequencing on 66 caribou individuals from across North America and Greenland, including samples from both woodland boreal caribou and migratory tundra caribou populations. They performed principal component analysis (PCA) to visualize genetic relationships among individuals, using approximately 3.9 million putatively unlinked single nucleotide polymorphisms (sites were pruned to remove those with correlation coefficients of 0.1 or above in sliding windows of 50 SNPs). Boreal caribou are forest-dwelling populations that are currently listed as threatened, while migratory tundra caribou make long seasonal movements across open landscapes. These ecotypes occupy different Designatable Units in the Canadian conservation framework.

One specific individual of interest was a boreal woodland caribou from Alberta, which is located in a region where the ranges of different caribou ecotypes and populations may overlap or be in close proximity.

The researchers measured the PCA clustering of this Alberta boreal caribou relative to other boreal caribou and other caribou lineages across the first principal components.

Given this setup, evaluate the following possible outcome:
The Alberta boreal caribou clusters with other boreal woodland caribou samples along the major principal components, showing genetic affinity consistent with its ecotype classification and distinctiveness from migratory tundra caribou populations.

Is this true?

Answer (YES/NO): NO